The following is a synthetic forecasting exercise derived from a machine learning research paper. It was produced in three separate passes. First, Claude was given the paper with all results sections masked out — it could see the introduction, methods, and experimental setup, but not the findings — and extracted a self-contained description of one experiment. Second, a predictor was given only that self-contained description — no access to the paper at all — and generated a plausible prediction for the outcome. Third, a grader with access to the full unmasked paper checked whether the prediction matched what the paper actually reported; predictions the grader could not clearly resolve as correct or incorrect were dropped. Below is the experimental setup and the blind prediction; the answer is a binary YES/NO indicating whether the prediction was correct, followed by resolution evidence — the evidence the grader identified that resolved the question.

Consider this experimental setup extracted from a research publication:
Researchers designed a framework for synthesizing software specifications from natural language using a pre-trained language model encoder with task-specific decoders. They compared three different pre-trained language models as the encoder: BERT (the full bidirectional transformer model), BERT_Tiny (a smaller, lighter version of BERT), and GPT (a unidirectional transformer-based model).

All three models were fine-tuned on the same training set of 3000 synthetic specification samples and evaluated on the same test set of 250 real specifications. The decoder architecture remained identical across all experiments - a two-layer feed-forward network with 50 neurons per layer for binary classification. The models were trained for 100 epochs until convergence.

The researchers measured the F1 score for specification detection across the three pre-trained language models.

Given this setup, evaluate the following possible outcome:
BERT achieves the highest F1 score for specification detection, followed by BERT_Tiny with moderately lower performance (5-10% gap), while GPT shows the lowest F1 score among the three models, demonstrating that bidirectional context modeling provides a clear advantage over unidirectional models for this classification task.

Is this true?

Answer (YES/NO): NO